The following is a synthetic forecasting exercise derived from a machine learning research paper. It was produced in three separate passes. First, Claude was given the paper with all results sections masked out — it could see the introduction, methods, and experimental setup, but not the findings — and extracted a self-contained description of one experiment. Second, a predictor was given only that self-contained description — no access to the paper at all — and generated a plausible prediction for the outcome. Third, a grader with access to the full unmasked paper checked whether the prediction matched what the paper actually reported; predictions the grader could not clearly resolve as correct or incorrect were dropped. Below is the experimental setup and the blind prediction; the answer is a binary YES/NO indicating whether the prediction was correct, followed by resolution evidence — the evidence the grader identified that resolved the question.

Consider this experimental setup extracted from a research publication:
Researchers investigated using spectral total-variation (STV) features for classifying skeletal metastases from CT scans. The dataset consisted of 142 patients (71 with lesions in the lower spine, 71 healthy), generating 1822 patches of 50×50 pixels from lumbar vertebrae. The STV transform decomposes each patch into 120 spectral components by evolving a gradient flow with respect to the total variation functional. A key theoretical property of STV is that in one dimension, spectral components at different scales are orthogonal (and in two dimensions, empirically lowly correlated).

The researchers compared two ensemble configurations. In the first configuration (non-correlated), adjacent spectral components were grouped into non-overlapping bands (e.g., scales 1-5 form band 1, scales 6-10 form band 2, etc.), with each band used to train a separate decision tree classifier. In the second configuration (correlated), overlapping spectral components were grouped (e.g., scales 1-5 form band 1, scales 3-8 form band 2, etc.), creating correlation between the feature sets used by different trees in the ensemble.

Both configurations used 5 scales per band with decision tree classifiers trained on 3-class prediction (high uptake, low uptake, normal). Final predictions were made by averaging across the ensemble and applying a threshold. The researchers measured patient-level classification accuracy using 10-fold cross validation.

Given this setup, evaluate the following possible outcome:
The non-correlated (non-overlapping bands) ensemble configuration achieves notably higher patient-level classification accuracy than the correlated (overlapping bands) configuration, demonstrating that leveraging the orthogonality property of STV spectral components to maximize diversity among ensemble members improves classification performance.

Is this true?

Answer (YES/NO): YES